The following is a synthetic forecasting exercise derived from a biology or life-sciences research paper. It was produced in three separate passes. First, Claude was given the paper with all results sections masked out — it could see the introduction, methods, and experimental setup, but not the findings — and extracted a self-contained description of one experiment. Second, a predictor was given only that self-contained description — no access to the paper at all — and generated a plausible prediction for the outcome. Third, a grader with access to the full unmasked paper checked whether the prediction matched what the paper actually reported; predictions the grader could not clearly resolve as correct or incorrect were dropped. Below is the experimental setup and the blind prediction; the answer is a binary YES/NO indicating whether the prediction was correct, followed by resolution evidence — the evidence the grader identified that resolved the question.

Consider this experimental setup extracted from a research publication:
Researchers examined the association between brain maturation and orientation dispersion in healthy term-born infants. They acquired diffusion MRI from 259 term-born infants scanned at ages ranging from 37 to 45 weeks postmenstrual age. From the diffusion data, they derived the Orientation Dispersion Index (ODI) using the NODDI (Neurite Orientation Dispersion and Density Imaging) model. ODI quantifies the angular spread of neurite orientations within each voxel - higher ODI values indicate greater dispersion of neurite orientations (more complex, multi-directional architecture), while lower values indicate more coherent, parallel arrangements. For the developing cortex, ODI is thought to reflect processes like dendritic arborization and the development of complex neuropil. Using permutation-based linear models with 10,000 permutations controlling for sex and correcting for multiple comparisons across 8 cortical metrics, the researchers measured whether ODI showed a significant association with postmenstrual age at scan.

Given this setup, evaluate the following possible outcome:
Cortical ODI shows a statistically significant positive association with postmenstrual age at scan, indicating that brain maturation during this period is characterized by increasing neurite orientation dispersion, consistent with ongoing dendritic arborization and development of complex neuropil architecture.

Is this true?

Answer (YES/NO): YES